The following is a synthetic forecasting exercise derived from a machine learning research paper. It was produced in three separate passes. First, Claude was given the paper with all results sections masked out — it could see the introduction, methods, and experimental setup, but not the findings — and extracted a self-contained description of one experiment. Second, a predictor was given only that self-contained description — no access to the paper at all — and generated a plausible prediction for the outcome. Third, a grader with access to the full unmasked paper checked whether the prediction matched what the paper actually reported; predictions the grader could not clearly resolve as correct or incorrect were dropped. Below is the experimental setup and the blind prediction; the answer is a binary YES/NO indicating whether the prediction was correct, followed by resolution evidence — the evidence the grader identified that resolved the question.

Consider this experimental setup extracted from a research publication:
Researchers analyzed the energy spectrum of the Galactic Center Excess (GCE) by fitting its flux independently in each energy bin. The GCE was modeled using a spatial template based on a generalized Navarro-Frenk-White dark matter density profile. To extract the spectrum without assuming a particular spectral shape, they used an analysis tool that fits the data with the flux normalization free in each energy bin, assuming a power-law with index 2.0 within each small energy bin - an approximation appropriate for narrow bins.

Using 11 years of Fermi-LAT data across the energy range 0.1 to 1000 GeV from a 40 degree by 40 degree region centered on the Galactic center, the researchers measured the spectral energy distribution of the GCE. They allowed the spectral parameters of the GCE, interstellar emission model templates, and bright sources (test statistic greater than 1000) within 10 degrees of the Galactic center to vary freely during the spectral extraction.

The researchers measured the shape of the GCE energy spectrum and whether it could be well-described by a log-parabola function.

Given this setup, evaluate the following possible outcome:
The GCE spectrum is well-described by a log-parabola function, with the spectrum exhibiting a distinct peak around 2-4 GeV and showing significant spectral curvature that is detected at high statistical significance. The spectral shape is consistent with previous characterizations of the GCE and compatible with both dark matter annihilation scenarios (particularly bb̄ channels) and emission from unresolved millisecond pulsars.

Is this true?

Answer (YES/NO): YES